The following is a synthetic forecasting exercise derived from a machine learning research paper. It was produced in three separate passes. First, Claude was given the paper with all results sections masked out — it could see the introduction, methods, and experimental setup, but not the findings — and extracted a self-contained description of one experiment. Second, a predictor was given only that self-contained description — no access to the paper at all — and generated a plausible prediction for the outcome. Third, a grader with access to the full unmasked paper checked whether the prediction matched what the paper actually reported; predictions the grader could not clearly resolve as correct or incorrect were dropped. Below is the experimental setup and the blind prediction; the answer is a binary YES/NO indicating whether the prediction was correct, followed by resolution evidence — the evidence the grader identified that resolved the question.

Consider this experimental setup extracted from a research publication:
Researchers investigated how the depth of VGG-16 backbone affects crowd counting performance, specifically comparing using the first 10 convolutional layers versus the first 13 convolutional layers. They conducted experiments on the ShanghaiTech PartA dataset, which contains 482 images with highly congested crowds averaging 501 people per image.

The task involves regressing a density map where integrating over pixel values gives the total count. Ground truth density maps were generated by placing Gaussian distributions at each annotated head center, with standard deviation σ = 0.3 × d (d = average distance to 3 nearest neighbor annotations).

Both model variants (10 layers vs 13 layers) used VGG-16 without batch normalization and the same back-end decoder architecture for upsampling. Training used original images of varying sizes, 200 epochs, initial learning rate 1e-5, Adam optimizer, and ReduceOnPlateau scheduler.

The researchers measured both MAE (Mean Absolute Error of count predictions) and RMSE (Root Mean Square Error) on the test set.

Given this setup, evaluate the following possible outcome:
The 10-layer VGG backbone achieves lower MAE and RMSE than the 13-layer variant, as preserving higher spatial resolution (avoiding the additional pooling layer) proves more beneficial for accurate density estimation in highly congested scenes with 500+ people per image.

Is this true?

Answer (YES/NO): NO